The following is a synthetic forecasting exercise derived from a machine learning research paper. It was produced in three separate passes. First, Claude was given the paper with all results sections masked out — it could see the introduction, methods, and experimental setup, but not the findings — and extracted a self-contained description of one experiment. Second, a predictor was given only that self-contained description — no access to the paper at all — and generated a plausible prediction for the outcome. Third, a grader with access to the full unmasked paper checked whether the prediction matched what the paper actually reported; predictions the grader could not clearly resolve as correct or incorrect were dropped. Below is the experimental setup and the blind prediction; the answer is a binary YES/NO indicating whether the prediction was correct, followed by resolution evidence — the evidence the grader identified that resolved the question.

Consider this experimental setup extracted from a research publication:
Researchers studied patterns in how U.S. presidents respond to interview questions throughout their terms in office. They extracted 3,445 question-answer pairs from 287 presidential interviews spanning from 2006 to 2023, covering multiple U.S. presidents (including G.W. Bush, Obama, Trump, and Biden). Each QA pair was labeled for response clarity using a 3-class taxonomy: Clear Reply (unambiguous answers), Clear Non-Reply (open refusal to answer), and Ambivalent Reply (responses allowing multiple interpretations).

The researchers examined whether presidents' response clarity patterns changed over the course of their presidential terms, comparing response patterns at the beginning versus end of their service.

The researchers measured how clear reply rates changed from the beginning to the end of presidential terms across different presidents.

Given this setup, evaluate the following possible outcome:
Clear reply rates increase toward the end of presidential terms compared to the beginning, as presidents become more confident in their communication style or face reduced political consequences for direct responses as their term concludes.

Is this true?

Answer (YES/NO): NO